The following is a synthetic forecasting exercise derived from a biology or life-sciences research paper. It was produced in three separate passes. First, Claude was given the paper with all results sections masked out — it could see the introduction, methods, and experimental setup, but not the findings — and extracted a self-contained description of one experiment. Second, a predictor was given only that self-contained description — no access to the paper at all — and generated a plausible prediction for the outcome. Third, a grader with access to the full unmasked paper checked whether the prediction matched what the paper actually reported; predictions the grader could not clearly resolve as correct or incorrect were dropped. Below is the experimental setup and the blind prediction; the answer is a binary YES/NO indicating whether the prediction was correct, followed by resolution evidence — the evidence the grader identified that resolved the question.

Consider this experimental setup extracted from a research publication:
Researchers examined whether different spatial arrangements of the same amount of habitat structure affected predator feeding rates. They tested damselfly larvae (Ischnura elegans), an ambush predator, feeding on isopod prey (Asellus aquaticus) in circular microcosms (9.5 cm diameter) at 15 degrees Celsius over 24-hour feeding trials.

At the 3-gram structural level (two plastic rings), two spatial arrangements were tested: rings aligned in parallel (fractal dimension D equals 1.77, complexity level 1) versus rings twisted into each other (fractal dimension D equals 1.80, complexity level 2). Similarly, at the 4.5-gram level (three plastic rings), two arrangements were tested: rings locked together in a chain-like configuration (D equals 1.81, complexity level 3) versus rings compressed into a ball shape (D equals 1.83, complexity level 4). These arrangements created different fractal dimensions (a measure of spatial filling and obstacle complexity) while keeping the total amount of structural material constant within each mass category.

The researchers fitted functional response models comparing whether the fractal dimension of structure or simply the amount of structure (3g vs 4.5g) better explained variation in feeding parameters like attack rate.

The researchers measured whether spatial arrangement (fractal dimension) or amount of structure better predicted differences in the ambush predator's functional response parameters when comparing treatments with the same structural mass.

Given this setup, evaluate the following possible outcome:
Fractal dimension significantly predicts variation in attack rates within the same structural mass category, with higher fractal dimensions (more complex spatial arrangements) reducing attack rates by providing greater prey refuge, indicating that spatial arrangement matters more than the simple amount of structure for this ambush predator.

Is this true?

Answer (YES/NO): NO